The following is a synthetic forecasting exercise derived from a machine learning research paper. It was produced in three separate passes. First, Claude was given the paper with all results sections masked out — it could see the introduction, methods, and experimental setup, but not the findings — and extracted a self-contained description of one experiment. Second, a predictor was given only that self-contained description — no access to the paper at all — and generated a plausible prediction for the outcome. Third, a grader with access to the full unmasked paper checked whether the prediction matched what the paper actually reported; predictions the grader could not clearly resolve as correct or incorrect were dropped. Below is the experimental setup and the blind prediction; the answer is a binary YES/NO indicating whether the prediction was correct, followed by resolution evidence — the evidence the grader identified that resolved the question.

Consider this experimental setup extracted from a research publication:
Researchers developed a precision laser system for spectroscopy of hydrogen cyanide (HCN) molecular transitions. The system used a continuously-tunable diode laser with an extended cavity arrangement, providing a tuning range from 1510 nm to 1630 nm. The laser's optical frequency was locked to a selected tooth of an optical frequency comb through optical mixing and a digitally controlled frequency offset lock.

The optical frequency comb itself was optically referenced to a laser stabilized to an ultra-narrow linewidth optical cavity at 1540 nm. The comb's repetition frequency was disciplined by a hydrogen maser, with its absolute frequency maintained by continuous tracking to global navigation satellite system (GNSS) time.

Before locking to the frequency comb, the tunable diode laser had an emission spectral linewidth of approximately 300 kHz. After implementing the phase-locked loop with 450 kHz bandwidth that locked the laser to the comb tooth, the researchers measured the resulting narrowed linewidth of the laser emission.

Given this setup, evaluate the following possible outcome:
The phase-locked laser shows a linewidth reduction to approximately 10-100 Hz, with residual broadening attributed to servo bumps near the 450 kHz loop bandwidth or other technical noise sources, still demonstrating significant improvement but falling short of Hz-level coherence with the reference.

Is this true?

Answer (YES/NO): YES